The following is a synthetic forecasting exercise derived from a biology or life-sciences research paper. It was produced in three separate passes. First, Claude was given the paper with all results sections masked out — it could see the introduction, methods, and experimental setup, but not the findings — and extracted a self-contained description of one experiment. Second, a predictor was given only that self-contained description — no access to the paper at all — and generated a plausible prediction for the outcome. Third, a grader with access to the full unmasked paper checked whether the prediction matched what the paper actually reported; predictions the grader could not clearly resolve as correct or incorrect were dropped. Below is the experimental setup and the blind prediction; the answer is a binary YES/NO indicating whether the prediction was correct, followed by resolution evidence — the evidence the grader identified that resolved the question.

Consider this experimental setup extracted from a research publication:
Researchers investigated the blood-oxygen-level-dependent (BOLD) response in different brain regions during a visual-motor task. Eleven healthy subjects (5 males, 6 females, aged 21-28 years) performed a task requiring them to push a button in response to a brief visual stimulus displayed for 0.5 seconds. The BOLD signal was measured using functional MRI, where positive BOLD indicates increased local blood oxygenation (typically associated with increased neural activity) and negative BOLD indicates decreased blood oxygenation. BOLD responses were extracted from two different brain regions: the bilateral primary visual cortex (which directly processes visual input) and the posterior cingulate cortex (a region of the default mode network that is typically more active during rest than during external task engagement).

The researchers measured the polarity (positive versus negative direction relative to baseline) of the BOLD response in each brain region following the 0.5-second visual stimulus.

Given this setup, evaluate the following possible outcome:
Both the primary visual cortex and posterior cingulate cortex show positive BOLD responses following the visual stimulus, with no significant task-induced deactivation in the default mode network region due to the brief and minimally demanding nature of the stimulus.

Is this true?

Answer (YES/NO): NO